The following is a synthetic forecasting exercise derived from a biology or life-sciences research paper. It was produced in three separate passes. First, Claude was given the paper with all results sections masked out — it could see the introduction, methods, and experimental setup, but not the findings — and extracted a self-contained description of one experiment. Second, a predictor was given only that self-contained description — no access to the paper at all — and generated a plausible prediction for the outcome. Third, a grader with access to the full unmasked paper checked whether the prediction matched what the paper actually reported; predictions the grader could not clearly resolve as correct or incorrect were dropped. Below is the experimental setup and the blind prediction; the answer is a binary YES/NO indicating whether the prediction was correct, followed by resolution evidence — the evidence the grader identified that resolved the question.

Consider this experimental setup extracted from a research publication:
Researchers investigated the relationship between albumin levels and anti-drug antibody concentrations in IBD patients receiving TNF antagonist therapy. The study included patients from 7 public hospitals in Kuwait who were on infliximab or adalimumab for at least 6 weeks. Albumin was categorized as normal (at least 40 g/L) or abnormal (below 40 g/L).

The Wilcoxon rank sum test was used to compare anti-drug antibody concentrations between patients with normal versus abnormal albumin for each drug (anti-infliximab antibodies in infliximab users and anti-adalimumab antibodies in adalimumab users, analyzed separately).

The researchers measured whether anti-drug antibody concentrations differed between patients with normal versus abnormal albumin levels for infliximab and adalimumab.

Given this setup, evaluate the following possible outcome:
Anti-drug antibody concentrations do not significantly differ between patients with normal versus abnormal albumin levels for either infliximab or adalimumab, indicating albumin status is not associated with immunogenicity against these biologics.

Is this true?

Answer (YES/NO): YES